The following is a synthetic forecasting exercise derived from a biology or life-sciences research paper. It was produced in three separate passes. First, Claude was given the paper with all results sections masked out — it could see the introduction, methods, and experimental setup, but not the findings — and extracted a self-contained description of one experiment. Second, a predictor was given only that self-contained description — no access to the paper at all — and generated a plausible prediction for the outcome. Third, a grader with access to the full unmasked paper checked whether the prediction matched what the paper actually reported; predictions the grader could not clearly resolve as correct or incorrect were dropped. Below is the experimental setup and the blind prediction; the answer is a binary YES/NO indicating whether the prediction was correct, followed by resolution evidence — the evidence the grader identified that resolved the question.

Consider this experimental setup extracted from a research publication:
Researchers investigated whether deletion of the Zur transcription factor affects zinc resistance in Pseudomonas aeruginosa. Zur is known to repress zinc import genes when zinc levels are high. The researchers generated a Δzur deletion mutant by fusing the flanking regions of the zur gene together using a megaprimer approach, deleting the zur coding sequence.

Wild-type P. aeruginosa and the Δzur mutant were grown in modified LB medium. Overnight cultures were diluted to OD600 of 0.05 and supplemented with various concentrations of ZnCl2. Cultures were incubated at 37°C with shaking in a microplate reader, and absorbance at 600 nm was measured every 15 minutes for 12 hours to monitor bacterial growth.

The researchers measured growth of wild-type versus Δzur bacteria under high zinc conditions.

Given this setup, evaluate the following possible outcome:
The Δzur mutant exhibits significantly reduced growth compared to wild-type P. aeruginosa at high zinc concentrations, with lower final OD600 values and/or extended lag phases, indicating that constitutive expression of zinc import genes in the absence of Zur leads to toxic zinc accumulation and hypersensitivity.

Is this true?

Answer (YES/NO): NO